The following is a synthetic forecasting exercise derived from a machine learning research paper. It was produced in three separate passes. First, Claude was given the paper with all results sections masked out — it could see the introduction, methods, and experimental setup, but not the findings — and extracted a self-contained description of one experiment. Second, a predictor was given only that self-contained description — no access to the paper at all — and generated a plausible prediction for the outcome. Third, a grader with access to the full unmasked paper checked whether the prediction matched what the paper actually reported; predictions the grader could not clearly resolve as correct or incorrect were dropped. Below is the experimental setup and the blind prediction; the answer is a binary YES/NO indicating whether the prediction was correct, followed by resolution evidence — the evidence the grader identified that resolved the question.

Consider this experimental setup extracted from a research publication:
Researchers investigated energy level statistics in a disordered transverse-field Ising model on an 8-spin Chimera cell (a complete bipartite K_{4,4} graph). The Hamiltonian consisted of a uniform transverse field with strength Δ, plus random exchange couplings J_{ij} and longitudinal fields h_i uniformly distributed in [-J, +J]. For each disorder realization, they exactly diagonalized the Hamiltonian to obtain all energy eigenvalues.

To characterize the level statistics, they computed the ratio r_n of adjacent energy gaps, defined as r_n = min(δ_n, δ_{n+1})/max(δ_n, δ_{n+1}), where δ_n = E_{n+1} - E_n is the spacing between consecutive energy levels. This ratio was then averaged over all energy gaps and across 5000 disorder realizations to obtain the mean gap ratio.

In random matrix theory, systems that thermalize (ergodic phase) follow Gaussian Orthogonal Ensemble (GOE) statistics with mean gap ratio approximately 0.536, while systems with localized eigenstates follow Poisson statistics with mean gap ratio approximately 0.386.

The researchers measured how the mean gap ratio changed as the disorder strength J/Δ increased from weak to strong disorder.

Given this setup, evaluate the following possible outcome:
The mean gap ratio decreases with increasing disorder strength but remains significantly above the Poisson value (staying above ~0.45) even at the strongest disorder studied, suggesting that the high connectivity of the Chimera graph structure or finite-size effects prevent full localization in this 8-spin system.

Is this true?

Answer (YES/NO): NO